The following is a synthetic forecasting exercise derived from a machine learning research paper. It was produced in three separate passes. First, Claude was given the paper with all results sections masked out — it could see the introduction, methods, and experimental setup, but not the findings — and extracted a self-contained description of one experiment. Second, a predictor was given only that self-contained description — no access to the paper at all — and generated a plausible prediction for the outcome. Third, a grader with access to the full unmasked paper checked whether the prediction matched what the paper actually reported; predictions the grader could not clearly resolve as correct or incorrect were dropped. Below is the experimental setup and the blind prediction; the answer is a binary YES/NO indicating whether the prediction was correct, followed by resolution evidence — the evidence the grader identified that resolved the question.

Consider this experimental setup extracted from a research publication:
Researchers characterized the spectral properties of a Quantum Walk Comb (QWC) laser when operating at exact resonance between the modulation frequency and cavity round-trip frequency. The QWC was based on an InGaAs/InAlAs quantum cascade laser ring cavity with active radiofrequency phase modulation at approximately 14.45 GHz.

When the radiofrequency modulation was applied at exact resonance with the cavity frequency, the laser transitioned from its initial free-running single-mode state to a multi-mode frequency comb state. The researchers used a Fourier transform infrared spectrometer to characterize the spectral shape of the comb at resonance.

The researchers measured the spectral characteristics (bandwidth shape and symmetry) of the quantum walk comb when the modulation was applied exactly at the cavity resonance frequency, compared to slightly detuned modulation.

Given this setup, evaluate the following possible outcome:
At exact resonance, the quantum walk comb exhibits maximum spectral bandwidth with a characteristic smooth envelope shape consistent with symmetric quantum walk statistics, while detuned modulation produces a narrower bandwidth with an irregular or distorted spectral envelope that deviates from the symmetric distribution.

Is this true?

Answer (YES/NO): NO